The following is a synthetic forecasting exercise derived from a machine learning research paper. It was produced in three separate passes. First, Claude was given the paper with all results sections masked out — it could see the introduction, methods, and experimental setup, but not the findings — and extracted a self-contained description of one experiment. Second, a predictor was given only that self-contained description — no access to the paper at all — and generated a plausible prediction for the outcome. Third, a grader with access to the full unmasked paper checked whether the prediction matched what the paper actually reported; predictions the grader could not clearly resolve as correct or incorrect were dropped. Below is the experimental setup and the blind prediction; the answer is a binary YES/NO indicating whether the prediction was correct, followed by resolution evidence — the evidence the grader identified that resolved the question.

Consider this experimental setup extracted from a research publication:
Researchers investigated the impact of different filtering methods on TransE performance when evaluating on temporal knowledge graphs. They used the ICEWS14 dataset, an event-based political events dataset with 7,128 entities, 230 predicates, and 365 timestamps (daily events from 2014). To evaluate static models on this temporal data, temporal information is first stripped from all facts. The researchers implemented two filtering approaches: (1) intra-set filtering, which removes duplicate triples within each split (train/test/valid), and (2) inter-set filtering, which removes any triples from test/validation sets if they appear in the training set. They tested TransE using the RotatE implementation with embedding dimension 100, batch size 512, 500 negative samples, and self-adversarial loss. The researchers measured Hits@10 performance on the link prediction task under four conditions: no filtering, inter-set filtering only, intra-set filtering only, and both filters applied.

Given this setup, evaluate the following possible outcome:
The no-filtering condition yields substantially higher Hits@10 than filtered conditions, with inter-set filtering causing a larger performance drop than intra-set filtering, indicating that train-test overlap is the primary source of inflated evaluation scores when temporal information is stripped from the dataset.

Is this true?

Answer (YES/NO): YES